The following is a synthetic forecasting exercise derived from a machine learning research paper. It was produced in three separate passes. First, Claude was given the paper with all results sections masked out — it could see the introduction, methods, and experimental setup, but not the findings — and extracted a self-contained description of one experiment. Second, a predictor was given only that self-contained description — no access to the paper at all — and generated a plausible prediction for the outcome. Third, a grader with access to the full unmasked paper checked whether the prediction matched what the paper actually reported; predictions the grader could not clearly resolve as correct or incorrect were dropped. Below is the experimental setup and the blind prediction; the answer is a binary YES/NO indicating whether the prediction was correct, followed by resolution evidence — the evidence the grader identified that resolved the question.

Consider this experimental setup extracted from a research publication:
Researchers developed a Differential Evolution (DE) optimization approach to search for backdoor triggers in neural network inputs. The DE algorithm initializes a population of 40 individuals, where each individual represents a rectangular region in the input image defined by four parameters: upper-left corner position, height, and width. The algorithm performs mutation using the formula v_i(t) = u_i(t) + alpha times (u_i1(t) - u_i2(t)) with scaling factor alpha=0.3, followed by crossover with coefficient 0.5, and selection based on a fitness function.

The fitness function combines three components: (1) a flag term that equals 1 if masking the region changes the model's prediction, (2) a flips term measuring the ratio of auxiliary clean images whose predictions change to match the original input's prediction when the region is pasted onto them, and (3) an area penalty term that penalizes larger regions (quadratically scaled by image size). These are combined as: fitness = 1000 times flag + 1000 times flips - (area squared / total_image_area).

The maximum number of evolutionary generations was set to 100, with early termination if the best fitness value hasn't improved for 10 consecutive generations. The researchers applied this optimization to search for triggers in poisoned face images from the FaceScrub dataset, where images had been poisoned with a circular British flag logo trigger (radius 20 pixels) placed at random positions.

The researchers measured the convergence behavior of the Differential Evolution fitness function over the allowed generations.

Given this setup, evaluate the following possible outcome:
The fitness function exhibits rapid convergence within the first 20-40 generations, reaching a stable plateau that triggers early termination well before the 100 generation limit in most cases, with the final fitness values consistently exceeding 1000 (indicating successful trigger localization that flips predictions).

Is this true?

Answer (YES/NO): NO